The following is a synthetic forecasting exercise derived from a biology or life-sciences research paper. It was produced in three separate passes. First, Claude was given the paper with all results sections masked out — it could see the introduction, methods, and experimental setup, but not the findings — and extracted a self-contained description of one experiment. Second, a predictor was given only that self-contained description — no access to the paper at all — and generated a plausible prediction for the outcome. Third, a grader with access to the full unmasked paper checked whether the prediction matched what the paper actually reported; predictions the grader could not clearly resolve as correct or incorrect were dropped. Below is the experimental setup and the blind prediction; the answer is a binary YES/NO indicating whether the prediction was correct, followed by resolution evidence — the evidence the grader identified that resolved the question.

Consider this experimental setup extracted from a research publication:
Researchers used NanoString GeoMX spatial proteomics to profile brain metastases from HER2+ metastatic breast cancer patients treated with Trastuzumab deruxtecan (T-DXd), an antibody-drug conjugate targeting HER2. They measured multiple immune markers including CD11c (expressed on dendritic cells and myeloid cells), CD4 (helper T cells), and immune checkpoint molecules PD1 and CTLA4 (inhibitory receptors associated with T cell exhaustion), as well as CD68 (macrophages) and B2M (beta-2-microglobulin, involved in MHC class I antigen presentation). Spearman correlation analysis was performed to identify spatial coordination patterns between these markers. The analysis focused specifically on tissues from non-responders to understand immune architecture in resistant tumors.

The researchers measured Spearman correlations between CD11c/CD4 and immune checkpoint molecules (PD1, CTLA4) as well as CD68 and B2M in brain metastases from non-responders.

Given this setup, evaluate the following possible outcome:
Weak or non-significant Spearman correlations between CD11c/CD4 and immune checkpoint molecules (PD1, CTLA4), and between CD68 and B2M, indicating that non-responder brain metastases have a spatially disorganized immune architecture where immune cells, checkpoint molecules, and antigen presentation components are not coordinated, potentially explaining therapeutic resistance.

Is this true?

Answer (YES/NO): NO